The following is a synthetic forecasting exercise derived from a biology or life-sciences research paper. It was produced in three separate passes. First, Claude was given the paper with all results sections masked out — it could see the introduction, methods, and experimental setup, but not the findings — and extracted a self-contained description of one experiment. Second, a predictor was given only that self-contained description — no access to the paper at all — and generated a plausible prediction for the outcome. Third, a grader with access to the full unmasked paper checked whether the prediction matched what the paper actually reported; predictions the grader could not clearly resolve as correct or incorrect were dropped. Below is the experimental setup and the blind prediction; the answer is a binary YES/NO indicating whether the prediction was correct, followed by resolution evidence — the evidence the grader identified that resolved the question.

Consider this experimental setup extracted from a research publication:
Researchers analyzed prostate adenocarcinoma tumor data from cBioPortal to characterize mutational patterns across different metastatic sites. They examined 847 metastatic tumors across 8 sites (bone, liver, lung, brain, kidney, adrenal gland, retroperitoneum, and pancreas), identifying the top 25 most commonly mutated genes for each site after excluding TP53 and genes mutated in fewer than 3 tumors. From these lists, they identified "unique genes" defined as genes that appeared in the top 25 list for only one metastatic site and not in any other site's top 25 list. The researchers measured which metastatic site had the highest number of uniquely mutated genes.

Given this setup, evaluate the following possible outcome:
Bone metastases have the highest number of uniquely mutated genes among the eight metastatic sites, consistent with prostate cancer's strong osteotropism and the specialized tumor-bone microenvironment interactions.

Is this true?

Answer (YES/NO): NO